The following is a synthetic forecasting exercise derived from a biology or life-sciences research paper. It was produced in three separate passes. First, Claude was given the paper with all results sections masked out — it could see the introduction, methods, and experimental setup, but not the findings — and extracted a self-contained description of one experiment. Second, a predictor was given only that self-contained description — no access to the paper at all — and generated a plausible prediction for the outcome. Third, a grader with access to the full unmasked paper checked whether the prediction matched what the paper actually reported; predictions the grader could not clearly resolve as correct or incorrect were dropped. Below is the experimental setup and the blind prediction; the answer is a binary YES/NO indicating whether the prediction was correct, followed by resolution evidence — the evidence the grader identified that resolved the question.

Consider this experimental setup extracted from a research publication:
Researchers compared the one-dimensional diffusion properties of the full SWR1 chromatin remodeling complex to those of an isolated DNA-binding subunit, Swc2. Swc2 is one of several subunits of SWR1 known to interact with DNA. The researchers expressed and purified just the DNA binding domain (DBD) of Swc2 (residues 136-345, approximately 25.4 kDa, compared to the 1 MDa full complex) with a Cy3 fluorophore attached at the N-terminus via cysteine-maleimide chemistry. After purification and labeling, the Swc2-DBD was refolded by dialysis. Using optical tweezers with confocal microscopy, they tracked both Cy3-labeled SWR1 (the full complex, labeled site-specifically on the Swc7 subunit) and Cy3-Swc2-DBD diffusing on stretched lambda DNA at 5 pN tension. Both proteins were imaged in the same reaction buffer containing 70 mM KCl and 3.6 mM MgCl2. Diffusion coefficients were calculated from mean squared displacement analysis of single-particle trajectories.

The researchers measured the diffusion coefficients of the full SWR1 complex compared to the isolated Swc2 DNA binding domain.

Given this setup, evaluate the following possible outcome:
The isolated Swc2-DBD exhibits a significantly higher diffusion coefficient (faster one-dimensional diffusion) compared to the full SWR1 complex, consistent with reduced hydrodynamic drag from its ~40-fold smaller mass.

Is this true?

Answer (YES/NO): YES